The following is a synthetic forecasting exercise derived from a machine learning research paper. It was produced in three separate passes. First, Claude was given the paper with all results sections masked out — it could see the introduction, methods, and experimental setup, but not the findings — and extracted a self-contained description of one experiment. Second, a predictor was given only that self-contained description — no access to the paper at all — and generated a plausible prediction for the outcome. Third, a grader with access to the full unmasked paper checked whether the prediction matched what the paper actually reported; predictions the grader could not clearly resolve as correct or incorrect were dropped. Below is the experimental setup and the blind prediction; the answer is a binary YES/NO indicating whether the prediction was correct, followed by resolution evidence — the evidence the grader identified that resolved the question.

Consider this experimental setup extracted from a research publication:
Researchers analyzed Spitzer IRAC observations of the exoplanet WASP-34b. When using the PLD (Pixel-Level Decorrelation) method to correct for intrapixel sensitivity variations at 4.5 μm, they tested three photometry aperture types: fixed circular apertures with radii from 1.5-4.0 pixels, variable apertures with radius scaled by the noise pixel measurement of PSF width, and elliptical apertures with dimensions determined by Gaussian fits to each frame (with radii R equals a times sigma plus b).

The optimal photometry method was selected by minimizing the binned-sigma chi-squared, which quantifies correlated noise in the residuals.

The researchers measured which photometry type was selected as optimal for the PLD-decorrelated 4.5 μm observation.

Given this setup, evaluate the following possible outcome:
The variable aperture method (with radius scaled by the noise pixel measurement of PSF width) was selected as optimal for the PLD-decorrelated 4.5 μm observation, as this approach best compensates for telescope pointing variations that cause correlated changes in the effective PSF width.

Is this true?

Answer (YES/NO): NO